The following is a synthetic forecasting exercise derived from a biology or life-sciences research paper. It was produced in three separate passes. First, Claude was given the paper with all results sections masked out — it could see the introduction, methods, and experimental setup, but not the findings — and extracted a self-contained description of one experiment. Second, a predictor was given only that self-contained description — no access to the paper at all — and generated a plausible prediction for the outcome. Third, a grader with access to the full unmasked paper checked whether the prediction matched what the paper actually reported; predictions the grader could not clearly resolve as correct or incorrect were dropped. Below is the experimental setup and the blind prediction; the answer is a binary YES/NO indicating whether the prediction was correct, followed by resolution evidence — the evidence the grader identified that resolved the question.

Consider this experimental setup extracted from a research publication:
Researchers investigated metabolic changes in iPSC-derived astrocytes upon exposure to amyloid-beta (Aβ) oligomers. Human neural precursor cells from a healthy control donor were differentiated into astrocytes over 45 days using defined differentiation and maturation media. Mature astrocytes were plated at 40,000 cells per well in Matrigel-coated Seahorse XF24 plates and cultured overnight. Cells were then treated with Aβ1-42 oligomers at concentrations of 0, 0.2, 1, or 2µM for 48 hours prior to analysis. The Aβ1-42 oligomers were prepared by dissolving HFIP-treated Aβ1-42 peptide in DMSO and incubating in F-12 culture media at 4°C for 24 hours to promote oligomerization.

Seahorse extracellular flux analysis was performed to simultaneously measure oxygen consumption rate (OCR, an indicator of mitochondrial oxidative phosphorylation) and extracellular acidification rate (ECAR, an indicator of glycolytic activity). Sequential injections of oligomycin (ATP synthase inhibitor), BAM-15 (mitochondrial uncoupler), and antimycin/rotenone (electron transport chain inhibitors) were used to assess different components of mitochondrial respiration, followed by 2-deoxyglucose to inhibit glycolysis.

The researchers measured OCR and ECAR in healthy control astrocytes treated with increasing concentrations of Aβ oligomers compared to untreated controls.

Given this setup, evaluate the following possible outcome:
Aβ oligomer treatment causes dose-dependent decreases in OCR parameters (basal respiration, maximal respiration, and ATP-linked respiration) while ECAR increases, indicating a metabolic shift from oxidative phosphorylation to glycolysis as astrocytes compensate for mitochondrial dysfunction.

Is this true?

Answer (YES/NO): NO